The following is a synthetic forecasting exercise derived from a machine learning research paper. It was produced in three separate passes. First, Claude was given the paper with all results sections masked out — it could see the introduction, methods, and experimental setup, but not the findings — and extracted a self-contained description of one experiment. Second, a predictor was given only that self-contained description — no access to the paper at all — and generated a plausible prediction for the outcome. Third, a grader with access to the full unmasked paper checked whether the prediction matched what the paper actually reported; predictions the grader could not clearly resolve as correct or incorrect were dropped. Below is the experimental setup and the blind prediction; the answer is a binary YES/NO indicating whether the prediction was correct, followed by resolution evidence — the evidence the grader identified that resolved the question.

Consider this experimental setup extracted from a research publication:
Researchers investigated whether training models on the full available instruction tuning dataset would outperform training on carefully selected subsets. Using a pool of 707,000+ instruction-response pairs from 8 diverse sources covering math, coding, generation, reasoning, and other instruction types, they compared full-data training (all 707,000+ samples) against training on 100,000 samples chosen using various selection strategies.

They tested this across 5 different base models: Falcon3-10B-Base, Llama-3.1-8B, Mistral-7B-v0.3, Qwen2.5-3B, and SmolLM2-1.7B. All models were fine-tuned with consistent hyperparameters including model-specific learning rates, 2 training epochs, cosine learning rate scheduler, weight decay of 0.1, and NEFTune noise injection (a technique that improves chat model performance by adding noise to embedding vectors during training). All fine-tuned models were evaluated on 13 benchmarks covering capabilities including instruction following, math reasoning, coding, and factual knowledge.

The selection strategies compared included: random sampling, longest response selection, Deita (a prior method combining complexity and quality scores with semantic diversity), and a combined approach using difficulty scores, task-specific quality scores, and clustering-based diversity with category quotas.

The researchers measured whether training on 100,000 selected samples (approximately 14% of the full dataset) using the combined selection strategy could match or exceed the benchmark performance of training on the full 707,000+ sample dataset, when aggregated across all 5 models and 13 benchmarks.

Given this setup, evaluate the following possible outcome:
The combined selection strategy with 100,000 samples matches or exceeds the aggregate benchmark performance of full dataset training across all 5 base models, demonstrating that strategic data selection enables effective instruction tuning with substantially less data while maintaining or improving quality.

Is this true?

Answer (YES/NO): YES